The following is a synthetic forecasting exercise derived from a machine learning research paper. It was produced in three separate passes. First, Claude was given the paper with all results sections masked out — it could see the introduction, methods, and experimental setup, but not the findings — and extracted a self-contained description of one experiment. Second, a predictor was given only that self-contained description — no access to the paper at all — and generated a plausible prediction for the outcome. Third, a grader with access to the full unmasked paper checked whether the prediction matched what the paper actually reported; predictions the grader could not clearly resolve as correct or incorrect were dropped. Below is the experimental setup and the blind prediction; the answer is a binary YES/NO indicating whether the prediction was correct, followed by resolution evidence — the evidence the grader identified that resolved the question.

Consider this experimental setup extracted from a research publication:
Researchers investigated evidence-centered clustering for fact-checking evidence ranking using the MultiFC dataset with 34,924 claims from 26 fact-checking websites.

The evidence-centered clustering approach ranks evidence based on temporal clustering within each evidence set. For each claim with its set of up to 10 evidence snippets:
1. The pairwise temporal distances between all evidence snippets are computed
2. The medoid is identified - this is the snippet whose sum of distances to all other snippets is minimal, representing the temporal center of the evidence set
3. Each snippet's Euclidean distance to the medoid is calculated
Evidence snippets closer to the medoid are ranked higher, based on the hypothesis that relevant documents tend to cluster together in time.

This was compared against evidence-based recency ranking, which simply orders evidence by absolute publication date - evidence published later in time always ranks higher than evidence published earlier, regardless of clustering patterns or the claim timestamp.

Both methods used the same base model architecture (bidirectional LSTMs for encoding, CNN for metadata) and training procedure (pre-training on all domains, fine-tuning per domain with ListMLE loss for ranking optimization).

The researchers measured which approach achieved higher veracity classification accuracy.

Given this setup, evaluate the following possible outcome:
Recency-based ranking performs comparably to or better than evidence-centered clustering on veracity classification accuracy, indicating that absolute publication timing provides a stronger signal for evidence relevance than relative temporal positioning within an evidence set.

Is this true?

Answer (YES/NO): NO